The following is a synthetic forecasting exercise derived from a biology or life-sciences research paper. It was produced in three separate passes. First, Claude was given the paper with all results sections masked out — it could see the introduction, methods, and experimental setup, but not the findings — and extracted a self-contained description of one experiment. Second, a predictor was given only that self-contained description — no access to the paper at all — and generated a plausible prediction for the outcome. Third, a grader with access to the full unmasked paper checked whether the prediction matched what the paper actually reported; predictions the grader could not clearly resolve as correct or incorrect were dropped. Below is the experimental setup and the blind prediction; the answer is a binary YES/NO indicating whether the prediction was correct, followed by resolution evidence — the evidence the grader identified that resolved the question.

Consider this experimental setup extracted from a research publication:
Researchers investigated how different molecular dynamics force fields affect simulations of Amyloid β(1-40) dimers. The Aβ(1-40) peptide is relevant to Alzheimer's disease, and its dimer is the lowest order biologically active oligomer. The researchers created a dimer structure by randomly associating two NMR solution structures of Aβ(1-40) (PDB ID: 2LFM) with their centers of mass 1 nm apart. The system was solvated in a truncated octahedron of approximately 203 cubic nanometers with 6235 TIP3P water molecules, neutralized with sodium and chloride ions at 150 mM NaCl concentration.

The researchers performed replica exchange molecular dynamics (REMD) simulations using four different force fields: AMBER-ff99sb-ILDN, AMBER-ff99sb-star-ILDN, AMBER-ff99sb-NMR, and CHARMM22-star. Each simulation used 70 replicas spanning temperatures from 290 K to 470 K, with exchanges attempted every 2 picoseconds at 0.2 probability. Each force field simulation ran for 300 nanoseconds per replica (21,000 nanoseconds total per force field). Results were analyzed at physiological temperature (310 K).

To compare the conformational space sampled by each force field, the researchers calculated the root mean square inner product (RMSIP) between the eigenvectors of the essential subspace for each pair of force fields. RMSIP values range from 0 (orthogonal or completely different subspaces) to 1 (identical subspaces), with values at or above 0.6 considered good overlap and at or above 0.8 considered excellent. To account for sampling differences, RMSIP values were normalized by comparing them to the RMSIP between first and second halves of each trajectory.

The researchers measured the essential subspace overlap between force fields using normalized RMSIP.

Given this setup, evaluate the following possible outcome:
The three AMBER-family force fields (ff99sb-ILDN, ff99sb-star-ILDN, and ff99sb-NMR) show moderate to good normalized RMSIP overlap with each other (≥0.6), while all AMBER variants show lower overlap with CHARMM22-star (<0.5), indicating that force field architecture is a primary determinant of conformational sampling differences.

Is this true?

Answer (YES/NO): NO